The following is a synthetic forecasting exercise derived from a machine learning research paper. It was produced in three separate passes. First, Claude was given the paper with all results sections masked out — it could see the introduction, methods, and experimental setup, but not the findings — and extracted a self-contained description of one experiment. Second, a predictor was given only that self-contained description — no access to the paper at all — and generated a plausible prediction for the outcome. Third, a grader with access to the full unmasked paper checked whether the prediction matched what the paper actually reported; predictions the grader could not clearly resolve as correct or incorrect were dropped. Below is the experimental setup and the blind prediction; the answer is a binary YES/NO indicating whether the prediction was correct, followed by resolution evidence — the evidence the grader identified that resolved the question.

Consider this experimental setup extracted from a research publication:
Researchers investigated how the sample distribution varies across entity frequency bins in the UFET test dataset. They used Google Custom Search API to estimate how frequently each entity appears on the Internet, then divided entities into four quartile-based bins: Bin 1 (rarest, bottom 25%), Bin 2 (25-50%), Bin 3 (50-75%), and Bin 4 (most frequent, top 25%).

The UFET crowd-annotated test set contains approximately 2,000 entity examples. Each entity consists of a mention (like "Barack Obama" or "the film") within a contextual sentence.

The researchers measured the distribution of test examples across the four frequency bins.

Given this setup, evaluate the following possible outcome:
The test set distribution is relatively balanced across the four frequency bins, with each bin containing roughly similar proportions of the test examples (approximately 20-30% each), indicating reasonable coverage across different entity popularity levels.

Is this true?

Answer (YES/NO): NO